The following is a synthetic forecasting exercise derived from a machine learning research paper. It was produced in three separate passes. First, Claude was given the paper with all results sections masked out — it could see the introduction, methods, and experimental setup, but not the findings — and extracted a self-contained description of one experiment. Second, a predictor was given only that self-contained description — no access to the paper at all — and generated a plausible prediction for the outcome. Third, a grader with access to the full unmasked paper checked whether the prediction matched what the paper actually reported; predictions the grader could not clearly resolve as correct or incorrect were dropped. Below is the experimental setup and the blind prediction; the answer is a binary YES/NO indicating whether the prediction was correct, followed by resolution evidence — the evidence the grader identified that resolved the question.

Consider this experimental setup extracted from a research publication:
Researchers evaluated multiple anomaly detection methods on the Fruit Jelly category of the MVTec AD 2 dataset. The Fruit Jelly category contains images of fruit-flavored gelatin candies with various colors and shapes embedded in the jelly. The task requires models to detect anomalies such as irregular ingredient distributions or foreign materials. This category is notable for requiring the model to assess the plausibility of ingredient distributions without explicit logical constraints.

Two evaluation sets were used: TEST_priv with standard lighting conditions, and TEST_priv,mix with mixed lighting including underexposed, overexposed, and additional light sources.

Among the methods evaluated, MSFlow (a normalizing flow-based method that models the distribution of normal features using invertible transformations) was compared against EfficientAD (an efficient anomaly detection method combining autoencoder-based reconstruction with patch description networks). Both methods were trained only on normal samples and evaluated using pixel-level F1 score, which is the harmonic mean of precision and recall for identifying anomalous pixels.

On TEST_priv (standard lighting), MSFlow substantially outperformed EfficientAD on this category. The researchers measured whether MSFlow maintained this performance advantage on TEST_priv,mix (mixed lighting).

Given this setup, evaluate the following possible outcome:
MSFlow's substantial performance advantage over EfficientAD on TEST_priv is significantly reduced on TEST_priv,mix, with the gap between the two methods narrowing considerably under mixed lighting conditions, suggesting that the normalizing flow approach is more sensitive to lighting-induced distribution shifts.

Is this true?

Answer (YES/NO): YES